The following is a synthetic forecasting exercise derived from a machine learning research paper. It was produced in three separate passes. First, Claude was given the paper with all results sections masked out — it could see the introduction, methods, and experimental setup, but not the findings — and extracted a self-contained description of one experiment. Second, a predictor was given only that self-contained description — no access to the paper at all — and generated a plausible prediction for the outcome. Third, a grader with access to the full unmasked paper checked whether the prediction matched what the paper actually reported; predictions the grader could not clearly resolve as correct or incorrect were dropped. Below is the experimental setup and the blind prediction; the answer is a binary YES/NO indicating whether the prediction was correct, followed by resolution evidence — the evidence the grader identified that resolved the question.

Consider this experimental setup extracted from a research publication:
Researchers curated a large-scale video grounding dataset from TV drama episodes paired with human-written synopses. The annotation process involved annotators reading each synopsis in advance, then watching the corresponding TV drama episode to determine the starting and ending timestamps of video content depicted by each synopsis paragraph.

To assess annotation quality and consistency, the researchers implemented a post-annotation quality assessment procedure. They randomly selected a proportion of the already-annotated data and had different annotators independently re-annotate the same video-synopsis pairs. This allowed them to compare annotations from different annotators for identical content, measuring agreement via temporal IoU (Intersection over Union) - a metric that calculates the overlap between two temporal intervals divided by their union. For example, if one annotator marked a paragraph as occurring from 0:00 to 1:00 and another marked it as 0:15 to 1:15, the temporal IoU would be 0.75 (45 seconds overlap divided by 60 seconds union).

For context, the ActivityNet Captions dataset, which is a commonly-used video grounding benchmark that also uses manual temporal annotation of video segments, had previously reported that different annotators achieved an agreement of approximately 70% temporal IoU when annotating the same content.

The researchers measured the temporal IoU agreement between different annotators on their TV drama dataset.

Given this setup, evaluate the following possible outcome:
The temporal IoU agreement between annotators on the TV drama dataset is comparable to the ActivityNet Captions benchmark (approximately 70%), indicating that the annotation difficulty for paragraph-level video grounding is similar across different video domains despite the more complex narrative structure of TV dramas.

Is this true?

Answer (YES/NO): NO